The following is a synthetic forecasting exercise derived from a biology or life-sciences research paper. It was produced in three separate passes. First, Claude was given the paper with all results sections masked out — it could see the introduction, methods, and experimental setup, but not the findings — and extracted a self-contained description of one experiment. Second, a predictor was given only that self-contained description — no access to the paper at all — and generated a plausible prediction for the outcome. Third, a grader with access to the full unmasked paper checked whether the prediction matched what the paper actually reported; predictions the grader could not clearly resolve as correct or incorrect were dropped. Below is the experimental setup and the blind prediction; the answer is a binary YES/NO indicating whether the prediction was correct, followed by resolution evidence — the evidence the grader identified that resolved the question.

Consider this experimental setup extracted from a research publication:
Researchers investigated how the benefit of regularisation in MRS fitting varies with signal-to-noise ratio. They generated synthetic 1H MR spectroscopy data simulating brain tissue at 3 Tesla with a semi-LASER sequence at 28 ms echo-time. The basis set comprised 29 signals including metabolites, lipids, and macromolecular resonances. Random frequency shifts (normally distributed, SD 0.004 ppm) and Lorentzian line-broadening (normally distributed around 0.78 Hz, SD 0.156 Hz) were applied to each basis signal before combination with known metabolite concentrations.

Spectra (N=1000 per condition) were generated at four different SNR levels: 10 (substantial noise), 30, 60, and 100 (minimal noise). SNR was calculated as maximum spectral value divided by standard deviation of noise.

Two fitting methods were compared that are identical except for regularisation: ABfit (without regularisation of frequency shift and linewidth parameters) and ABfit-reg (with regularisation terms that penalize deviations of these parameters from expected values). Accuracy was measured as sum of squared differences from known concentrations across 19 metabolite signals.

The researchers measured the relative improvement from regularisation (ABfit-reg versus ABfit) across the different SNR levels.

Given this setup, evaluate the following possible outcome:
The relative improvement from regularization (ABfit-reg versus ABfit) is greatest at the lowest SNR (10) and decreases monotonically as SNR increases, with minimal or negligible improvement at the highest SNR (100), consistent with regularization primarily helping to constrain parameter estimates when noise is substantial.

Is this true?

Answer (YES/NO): NO